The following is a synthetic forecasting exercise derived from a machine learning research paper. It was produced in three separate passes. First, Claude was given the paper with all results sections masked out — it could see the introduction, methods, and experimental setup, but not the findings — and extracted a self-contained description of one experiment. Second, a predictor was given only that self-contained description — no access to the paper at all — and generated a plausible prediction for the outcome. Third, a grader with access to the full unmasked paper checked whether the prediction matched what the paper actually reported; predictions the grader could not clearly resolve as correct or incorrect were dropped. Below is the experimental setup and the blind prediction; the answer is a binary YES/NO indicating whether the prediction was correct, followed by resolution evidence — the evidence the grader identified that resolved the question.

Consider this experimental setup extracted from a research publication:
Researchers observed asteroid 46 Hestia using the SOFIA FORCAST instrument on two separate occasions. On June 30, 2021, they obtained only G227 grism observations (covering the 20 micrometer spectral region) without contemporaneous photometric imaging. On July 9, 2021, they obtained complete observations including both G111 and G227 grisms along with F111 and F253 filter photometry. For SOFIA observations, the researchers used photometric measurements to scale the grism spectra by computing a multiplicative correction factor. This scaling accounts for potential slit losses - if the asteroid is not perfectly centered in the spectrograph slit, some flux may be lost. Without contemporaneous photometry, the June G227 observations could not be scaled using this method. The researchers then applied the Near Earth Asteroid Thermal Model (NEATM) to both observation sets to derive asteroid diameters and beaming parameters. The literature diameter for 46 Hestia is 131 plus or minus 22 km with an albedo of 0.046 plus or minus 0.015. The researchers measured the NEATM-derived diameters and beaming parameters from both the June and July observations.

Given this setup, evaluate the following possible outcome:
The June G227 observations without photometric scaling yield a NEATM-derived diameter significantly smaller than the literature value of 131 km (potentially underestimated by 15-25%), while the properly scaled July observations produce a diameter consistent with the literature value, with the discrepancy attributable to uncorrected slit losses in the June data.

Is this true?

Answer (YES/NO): NO